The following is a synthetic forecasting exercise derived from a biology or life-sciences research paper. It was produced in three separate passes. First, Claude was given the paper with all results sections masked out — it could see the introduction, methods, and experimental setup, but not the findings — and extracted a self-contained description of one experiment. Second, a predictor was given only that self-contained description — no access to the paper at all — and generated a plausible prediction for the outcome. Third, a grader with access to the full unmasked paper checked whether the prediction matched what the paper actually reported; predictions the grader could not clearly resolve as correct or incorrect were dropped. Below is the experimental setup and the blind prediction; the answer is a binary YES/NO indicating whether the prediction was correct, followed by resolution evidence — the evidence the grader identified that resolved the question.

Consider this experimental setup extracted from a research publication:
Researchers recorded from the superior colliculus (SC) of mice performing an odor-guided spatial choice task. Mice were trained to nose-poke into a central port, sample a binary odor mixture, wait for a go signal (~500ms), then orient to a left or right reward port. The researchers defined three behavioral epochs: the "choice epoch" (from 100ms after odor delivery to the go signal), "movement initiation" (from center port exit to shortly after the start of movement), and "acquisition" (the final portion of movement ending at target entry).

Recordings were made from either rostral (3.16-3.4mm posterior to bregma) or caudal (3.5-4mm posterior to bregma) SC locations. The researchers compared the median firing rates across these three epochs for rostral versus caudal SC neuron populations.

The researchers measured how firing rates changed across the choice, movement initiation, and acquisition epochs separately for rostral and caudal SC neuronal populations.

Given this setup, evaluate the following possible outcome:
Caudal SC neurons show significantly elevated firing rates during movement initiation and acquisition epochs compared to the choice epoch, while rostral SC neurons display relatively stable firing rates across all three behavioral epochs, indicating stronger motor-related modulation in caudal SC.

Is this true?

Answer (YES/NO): NO